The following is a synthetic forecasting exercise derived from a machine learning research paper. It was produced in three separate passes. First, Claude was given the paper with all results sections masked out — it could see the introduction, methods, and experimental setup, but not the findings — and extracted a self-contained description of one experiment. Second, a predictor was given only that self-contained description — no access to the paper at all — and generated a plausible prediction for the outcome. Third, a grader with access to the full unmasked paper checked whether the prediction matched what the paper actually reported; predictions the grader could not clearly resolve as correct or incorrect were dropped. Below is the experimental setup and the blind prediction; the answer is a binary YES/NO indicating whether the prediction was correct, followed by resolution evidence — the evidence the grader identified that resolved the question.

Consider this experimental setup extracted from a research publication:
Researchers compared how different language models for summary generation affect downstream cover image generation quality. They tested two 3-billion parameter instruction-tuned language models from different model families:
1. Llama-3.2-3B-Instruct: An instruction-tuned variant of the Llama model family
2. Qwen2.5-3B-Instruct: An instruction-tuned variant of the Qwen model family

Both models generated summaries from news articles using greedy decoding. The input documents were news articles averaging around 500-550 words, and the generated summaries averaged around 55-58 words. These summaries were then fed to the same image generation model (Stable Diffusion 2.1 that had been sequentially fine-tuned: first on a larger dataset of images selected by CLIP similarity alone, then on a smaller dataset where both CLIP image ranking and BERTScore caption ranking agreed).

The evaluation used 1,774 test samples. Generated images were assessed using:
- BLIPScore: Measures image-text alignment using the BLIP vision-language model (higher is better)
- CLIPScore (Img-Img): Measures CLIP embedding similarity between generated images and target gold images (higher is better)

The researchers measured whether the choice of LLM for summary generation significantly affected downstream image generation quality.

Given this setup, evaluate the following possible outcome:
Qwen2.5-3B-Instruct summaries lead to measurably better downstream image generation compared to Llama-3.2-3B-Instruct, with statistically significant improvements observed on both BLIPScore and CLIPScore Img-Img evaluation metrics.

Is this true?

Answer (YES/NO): NO